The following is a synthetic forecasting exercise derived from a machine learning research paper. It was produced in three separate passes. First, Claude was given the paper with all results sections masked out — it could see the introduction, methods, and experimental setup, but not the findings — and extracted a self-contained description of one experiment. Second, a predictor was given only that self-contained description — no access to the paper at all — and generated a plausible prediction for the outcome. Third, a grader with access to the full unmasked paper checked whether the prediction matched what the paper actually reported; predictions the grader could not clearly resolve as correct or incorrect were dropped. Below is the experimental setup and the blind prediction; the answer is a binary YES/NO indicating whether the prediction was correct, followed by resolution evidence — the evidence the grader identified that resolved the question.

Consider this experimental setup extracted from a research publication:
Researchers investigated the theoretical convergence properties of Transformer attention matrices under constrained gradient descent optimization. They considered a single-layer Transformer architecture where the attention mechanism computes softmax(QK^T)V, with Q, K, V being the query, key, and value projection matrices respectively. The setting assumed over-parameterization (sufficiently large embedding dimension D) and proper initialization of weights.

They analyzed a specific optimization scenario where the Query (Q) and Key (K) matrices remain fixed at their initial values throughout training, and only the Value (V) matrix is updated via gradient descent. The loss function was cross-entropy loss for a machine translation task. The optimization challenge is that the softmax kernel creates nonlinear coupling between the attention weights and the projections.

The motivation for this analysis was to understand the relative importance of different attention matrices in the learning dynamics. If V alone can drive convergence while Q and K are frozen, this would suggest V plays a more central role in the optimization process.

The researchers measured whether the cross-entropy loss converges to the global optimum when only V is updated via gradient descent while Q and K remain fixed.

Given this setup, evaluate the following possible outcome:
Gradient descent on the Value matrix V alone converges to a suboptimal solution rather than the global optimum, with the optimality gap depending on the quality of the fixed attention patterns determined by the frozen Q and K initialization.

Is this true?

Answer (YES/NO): NO